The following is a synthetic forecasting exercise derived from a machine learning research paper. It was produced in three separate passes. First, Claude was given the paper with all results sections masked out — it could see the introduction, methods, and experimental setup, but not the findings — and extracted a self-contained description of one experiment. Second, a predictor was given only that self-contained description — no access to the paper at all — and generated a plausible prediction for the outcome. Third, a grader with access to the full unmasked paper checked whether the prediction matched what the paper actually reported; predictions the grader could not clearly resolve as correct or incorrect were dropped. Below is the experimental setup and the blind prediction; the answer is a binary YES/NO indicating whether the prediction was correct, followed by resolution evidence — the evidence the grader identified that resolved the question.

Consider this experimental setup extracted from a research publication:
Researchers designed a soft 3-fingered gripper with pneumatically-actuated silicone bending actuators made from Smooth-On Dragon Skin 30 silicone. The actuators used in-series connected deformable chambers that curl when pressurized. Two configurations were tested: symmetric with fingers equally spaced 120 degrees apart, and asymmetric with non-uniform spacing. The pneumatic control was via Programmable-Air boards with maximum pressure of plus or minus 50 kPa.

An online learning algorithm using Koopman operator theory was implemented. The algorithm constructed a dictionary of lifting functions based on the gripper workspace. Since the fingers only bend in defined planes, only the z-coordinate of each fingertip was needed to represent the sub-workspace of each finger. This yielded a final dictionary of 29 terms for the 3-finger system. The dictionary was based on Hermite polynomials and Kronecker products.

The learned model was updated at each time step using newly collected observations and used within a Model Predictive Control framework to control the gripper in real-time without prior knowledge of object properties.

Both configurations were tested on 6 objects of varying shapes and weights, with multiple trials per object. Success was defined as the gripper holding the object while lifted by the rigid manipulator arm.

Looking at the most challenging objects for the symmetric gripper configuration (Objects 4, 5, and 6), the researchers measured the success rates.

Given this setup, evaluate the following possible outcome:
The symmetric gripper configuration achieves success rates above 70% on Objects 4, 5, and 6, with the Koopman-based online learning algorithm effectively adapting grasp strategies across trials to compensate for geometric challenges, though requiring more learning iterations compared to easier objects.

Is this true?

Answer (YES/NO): NO